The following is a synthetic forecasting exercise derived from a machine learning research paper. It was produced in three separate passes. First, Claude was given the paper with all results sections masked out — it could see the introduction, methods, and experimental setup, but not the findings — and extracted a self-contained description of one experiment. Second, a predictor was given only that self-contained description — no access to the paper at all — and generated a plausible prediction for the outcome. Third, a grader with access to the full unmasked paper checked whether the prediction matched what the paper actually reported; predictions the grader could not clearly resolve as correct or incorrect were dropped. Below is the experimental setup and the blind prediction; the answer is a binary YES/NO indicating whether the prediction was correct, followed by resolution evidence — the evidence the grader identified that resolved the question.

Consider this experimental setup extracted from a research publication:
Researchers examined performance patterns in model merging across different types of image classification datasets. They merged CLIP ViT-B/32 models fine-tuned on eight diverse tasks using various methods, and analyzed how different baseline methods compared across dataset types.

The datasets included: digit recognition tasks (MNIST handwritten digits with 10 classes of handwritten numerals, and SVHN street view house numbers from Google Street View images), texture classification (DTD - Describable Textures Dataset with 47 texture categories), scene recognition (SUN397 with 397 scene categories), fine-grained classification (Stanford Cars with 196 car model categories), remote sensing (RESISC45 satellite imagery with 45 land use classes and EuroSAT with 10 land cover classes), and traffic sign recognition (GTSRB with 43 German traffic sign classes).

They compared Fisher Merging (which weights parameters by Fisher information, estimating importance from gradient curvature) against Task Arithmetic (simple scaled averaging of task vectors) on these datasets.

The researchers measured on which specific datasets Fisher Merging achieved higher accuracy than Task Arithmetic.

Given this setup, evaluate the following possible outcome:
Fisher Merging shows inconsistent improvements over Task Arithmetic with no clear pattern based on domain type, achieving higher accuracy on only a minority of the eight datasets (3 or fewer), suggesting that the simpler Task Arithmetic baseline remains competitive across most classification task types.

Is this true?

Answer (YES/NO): NO